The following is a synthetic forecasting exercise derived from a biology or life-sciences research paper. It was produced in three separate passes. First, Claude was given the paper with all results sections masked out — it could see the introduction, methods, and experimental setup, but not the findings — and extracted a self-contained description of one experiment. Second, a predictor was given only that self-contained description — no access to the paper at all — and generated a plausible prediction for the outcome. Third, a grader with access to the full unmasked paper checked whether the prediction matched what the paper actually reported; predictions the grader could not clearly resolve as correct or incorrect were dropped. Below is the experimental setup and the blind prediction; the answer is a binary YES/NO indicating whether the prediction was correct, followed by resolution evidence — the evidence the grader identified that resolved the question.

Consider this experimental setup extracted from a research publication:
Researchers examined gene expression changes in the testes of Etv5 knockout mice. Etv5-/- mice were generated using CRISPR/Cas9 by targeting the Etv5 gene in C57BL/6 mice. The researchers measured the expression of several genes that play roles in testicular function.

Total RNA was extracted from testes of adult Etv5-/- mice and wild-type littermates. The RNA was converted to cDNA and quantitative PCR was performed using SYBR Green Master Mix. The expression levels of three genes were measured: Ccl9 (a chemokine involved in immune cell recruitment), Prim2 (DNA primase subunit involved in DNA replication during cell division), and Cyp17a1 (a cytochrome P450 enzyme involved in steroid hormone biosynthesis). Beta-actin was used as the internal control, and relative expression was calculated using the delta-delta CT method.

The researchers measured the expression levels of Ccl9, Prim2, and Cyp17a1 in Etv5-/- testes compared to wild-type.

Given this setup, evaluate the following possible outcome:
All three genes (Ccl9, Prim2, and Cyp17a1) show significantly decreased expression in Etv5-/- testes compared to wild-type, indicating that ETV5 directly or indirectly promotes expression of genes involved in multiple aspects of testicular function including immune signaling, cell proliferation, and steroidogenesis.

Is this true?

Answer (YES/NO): YES